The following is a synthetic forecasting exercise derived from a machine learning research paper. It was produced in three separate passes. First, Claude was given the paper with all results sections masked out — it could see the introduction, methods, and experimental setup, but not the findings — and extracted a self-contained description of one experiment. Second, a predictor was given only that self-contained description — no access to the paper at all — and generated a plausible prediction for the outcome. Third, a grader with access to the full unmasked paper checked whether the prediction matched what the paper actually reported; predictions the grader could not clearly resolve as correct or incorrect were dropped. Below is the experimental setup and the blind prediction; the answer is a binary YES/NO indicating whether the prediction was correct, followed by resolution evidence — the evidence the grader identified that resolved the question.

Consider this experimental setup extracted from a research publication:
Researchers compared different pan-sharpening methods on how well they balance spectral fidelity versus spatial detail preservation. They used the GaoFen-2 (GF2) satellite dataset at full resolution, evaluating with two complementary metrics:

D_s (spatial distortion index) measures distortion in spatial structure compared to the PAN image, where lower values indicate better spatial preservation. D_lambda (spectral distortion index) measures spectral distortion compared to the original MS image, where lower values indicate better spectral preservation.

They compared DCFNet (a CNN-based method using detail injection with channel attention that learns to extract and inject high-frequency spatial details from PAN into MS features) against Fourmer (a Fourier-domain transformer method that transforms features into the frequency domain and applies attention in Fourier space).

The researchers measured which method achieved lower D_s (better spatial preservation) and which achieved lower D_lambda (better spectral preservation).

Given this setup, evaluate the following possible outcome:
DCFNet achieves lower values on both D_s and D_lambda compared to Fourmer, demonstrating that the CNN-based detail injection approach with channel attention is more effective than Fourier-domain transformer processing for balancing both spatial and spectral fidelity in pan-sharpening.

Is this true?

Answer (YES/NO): NO